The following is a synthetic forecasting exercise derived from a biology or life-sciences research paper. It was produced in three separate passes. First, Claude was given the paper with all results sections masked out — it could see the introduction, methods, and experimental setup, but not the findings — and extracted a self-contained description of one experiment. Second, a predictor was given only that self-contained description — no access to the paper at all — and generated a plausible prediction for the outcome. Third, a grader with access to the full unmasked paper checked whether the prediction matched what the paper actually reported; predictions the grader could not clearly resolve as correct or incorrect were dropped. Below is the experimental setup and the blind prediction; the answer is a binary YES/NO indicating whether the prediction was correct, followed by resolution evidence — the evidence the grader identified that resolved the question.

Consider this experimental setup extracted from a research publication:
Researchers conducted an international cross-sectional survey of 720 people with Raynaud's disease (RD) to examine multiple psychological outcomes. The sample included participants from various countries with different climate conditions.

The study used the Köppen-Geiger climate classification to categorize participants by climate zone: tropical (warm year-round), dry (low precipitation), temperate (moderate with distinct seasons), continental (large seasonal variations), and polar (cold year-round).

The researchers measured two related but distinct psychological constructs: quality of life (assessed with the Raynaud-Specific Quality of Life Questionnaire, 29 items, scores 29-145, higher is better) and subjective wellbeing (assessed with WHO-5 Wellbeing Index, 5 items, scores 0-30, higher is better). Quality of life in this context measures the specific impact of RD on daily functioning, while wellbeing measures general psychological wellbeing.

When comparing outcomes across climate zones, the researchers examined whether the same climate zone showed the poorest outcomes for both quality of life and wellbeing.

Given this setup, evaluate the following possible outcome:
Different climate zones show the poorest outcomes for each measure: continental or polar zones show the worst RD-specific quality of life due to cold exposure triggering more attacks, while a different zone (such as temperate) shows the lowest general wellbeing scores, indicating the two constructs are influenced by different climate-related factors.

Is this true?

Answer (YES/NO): NO